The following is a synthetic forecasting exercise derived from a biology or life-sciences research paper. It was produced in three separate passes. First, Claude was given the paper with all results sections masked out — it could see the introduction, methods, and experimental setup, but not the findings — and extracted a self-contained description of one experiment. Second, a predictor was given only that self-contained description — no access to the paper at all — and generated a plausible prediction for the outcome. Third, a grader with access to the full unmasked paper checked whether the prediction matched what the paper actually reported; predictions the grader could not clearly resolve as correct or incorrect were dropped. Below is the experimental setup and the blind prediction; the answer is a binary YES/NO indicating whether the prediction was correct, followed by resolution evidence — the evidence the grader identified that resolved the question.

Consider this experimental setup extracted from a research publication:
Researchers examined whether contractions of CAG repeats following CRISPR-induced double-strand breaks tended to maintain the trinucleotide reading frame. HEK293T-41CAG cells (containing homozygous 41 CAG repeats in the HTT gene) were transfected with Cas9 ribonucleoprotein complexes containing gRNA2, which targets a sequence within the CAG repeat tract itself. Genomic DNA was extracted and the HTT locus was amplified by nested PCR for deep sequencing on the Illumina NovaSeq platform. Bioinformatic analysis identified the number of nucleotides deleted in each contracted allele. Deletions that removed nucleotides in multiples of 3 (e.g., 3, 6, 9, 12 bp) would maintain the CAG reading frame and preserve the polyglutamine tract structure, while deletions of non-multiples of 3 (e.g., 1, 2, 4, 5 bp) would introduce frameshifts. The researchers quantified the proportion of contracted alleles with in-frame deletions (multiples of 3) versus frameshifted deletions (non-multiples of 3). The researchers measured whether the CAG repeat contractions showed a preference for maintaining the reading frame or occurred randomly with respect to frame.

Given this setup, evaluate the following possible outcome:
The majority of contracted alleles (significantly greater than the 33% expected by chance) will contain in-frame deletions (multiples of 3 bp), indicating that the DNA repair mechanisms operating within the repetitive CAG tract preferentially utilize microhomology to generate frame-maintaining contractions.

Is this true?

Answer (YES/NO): YES